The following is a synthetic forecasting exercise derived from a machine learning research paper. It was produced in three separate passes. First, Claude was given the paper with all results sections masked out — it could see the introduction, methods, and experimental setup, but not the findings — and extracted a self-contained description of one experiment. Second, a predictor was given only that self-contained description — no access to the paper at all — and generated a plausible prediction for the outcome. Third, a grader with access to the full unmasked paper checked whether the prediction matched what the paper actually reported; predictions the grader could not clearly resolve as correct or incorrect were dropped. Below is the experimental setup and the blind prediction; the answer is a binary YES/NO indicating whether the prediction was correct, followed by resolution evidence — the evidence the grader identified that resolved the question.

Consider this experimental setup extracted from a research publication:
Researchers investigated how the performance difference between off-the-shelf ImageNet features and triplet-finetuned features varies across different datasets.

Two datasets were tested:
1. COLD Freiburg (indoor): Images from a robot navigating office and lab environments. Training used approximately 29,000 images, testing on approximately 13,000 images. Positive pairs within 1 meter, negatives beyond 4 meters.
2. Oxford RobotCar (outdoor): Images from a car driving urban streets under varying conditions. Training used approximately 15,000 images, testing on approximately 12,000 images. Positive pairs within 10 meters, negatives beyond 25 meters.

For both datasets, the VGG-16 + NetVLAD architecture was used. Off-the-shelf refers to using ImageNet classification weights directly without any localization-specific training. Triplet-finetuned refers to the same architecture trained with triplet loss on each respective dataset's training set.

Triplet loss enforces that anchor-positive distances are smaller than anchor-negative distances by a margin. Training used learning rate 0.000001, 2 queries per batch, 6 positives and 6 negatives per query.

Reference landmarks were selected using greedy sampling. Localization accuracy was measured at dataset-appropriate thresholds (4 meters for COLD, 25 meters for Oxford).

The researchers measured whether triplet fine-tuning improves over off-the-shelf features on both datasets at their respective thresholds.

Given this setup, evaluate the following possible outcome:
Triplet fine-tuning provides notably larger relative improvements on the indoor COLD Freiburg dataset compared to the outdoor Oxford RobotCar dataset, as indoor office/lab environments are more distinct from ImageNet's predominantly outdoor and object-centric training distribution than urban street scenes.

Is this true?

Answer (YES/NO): NO